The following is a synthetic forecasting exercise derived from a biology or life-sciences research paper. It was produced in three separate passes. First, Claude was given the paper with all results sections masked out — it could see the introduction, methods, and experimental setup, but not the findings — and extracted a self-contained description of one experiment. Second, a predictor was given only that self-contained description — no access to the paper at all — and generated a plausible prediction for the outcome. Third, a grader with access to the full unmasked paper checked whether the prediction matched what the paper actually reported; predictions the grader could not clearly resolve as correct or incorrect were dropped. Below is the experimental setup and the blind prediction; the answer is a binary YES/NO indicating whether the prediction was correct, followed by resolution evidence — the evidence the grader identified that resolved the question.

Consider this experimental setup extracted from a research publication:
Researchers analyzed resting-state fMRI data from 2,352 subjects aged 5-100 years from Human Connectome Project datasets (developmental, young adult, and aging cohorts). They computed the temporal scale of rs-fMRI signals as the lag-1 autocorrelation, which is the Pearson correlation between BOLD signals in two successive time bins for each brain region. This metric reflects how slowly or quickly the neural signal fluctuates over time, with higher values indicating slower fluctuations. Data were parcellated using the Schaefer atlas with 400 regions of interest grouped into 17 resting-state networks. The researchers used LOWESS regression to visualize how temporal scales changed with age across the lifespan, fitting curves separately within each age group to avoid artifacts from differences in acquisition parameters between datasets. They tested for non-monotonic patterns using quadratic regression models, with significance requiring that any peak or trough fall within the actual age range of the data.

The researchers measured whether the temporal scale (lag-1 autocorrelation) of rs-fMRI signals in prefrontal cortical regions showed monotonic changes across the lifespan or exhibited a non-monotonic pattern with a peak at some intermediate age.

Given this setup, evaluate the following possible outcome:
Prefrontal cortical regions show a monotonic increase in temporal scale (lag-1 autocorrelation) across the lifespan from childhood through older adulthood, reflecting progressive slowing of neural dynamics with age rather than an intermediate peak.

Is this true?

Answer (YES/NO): NO